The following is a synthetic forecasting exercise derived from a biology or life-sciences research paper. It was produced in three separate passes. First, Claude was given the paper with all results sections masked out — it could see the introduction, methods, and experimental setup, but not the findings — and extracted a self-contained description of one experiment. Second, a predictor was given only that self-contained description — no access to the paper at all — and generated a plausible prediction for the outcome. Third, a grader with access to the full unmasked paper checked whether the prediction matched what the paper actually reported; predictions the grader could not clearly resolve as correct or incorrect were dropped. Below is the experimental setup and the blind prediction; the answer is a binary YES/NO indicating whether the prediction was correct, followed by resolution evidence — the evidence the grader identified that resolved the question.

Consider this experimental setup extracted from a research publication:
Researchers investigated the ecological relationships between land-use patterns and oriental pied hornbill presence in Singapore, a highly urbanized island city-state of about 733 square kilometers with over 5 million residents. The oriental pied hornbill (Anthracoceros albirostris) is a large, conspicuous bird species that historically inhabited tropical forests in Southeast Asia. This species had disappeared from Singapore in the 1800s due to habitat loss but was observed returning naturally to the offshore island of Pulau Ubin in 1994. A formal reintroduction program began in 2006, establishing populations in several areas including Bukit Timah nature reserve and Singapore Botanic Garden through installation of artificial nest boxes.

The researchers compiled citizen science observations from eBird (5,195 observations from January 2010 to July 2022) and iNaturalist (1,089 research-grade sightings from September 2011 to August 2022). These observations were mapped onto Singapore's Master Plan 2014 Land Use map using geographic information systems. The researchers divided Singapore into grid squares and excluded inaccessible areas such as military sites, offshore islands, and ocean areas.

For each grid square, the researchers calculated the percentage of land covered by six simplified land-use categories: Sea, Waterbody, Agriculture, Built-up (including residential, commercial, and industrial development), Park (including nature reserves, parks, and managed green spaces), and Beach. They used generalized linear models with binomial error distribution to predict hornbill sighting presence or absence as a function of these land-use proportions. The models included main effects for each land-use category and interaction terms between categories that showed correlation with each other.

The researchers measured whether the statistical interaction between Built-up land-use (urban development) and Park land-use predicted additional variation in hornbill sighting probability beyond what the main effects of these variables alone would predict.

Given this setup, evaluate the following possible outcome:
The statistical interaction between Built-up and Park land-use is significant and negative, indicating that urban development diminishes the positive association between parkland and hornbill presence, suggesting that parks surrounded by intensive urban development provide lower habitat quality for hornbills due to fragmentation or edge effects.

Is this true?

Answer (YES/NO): NO